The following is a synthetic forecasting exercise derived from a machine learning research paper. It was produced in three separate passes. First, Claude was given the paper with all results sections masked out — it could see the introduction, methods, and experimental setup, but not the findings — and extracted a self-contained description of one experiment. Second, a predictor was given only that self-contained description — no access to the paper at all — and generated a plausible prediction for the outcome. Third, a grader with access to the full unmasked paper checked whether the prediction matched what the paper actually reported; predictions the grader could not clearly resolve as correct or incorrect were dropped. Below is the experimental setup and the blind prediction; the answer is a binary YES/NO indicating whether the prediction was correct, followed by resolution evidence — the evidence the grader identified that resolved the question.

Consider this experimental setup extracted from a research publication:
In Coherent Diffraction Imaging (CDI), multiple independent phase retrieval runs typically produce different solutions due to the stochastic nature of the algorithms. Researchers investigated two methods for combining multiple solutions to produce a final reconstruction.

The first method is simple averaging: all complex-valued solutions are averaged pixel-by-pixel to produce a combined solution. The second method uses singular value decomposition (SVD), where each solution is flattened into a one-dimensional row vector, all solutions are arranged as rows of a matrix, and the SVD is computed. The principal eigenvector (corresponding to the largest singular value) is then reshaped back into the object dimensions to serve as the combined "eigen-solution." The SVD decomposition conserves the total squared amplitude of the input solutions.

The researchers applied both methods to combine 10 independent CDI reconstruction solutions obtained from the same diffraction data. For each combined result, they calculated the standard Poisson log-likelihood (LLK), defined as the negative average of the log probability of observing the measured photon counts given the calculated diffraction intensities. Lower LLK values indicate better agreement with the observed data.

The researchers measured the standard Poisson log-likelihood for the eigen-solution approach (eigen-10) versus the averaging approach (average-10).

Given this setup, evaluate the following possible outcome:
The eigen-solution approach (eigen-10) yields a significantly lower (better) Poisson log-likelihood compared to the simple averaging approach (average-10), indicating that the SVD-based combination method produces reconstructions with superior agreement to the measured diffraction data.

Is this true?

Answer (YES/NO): YES